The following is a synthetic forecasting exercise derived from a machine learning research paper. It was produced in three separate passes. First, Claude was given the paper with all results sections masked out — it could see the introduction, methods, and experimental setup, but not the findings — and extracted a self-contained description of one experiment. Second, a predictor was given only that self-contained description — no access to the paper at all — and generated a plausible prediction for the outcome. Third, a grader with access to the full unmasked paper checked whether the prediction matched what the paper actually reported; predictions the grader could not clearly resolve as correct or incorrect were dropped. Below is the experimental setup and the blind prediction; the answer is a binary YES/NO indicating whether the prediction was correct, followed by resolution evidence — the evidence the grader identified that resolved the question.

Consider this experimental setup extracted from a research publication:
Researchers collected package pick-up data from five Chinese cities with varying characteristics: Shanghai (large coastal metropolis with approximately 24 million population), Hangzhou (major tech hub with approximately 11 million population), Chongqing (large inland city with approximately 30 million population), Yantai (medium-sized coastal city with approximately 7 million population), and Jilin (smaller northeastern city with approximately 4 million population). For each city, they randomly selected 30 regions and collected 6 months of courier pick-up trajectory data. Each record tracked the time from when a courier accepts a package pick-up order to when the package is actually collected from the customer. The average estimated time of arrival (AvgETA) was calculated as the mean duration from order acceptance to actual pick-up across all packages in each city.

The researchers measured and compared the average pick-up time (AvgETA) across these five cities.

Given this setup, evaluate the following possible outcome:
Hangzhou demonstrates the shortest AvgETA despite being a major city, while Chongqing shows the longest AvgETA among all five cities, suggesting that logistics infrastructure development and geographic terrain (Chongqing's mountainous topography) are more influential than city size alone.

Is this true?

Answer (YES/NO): NO